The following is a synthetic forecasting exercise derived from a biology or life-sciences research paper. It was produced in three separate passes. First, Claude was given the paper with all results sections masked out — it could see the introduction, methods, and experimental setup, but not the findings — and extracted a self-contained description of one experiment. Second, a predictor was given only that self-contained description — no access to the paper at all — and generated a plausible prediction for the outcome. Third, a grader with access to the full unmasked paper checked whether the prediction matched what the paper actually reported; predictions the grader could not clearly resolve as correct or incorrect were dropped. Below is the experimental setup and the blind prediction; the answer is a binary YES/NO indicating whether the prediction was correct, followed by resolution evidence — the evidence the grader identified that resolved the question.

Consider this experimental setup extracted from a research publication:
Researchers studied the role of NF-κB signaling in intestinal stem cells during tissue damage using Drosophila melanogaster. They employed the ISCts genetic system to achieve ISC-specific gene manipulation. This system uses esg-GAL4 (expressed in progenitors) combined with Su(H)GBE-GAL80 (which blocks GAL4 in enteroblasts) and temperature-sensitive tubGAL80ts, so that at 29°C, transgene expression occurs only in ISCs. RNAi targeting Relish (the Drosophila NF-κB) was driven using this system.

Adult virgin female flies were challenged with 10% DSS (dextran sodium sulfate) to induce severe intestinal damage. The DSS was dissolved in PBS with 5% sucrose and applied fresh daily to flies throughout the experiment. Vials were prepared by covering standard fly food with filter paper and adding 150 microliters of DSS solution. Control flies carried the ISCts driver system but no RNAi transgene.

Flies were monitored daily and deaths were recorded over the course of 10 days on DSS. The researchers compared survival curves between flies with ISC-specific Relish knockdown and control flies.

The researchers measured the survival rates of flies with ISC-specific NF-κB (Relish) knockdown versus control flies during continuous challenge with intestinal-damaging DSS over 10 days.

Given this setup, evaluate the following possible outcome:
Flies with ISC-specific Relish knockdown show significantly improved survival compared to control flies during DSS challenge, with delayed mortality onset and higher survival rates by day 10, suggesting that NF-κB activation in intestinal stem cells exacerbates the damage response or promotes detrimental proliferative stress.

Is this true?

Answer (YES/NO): NO